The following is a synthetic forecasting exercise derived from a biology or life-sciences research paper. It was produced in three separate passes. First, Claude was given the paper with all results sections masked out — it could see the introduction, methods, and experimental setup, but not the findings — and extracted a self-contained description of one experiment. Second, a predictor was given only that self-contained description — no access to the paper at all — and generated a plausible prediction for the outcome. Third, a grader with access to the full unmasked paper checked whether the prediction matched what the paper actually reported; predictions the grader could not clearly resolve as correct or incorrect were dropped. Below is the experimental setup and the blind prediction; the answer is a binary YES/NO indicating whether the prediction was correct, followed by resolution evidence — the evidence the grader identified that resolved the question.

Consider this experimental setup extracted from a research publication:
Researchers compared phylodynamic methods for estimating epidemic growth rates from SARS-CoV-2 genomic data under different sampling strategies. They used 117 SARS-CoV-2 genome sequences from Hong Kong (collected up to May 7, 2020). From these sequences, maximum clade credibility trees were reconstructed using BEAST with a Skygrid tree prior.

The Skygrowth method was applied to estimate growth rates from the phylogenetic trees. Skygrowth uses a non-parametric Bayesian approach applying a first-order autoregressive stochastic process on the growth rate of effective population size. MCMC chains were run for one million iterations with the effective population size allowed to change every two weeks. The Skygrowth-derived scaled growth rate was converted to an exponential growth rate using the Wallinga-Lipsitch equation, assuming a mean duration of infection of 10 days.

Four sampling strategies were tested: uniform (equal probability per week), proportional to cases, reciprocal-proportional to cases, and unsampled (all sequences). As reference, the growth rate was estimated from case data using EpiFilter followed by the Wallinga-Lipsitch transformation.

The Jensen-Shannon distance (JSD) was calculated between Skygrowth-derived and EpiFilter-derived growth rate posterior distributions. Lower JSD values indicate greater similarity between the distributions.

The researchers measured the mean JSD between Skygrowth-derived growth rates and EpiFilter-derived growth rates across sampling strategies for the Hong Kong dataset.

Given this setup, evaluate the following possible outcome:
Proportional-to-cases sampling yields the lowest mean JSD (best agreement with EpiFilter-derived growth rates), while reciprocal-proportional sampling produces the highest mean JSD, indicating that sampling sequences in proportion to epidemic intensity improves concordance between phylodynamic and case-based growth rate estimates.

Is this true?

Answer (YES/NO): NO